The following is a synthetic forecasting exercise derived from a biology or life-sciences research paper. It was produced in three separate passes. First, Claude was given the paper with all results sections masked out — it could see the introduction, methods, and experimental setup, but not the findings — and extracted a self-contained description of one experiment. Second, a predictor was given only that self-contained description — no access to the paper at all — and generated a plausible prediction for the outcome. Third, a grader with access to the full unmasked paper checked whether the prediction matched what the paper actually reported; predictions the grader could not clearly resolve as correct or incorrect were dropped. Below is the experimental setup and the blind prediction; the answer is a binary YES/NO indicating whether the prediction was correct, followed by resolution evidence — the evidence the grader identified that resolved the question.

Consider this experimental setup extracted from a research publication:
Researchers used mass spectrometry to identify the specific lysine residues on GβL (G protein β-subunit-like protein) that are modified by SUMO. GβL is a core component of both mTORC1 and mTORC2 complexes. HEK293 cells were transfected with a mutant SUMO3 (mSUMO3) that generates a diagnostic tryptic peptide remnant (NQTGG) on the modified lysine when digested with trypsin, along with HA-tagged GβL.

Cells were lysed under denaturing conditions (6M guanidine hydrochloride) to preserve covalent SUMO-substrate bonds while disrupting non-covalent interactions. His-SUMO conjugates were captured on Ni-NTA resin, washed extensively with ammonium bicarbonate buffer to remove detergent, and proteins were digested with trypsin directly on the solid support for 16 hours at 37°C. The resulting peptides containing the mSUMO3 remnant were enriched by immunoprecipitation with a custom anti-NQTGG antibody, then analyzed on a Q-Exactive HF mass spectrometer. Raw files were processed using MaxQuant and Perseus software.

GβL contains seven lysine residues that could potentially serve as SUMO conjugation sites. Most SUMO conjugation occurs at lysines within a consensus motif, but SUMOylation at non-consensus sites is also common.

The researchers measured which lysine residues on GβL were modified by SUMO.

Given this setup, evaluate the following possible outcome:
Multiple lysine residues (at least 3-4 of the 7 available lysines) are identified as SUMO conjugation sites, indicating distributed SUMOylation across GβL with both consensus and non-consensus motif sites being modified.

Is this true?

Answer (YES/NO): YES